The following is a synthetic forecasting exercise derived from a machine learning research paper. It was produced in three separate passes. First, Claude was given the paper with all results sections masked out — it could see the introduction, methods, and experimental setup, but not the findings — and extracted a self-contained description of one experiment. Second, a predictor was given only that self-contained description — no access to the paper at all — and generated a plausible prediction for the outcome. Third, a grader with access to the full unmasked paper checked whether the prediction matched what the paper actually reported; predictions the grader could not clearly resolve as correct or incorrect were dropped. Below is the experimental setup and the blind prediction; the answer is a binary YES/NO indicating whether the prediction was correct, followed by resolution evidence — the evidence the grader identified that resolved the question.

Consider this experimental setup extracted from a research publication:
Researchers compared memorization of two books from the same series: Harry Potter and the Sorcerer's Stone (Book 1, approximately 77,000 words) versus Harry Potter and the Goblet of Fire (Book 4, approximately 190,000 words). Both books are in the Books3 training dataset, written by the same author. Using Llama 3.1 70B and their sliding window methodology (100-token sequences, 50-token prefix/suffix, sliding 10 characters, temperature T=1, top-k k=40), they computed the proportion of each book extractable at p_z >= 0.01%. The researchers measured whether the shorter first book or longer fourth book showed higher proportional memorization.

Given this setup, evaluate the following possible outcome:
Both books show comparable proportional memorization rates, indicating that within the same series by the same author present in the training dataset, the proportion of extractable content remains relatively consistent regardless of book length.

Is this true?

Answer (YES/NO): NO